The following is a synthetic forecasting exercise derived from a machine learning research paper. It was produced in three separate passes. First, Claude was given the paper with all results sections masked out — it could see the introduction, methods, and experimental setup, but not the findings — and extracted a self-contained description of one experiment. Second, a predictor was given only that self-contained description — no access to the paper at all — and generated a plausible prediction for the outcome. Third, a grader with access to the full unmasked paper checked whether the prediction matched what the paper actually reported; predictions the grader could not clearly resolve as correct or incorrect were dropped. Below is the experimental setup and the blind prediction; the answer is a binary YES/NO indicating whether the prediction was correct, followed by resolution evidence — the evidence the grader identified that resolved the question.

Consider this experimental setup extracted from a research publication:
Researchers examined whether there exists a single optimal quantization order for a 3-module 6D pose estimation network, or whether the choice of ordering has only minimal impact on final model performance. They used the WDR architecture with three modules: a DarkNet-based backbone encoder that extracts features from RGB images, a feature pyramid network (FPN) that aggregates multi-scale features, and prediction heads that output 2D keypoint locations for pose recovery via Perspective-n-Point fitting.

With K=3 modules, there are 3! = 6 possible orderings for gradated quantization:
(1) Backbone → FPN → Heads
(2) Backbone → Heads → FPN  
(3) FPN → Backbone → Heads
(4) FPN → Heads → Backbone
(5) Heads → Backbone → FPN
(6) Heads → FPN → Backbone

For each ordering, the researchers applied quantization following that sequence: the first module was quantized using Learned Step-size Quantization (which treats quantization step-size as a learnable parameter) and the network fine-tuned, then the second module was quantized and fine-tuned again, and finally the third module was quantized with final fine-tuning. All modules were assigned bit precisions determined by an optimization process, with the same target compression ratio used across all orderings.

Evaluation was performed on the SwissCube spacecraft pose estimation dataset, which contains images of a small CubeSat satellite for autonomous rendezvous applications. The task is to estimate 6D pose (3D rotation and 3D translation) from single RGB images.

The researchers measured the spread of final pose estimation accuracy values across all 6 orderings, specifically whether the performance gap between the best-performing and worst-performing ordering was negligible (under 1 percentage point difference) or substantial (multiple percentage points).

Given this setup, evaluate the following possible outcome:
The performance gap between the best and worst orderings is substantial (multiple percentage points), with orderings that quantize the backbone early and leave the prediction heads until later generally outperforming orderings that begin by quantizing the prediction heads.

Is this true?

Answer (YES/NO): NO